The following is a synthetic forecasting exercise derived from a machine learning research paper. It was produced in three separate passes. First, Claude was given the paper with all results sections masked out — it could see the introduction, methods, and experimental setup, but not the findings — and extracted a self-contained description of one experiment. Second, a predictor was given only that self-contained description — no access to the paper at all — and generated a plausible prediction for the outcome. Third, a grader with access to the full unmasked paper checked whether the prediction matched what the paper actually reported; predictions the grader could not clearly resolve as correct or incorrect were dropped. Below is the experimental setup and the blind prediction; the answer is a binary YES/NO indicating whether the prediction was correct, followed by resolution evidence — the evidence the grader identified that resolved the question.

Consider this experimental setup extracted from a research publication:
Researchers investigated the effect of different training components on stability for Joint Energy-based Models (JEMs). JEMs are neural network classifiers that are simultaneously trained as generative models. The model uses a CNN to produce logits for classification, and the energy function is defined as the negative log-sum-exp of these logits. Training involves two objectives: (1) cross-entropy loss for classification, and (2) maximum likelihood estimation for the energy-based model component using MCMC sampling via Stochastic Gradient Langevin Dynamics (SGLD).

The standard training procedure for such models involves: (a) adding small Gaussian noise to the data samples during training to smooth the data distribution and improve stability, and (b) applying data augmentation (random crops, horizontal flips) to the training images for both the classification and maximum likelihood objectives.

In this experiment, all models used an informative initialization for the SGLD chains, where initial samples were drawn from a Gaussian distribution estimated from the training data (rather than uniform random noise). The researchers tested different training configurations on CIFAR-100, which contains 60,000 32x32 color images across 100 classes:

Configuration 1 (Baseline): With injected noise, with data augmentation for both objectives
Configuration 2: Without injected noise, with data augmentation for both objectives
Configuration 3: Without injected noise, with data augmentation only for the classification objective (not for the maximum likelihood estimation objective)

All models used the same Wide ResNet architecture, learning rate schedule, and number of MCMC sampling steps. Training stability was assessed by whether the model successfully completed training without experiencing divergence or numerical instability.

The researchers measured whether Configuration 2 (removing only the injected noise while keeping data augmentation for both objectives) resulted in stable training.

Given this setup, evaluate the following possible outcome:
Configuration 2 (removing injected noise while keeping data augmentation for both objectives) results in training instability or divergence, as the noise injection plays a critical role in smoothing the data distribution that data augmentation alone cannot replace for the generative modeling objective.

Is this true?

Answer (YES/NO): YES